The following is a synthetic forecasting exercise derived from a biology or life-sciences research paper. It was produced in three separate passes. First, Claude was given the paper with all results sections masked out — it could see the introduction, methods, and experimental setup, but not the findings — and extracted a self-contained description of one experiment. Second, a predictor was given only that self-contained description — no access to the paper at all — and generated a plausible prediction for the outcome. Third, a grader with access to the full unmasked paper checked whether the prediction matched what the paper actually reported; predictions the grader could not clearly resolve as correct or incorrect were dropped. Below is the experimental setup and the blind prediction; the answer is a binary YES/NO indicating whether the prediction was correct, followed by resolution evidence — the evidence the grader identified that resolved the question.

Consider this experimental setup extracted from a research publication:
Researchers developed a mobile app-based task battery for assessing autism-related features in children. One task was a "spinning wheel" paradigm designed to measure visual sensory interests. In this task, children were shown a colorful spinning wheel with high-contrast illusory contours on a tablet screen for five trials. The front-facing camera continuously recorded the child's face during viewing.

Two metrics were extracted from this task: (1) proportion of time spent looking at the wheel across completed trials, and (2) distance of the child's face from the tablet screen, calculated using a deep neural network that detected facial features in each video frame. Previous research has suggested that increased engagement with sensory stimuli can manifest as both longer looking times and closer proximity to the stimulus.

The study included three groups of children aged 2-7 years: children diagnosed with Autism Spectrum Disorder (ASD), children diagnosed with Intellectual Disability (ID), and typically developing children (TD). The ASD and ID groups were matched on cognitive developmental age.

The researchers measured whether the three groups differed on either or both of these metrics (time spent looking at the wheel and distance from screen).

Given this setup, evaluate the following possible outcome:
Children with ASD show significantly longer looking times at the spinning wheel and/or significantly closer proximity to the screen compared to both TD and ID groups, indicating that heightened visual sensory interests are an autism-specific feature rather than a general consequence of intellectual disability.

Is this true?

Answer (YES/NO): NO